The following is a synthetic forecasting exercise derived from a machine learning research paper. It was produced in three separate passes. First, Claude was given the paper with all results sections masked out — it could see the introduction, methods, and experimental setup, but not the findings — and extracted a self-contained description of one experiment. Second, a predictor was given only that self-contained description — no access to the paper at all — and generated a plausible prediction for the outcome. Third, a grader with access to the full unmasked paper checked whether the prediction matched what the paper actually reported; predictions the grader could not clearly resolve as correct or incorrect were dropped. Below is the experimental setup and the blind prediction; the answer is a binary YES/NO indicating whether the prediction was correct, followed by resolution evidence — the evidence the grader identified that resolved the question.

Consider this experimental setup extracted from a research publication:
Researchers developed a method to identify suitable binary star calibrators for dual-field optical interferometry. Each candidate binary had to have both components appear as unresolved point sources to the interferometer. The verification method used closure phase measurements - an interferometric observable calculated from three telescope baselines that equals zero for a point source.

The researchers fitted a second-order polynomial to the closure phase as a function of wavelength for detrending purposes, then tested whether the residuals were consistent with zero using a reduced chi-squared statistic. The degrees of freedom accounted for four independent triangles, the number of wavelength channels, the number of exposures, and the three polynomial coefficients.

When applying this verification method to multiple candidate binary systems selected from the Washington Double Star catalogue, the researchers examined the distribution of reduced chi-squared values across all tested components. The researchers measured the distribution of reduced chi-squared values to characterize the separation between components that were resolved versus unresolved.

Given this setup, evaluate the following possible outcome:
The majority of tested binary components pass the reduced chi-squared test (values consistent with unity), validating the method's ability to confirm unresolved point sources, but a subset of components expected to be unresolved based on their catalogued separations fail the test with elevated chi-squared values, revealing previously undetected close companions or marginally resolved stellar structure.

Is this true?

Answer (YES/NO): YES